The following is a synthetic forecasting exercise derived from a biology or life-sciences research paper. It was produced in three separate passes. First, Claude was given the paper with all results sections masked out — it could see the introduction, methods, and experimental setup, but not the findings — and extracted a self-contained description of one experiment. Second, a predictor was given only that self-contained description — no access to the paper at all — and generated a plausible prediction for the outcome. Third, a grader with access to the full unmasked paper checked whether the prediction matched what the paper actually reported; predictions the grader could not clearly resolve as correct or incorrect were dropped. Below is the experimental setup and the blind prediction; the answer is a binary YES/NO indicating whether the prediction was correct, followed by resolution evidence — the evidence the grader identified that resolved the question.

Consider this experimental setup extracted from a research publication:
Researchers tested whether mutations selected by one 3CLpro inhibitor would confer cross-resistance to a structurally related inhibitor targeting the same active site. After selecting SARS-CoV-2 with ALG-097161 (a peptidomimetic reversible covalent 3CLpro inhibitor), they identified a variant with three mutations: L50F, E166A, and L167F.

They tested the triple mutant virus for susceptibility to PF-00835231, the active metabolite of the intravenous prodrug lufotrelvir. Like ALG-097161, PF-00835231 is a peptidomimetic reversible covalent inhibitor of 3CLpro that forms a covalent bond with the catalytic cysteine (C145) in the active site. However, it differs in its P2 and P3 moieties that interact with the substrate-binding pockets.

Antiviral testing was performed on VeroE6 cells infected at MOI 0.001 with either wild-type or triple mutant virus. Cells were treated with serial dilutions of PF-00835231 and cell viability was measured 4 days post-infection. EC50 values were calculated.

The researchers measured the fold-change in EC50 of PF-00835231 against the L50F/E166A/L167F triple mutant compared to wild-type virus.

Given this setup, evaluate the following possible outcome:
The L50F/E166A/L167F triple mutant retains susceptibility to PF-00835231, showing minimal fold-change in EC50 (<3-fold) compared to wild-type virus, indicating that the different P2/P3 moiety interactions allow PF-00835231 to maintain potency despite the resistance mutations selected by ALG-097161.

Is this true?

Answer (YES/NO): NO